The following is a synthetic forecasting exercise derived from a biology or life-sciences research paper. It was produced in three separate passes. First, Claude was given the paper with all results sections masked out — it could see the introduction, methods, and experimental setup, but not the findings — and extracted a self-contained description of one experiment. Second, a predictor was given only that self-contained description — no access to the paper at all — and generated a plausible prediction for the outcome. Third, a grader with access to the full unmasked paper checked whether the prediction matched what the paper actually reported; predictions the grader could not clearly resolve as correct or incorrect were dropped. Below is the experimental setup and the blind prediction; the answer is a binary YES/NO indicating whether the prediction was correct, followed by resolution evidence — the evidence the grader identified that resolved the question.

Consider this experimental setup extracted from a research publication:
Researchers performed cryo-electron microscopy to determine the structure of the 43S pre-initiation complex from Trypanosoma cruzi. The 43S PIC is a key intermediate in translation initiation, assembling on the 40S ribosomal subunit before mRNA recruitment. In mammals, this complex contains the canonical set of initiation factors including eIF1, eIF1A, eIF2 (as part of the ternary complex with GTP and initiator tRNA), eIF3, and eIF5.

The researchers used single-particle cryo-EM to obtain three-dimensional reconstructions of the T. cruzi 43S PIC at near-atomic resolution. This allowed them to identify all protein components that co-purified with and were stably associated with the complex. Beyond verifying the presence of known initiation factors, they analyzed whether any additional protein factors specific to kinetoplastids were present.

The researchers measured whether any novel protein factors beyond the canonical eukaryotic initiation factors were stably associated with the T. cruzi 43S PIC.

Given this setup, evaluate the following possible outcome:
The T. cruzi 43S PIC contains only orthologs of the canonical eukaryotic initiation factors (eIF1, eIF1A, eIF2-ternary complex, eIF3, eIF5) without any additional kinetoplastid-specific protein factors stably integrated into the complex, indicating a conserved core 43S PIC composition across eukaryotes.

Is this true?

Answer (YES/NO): NO